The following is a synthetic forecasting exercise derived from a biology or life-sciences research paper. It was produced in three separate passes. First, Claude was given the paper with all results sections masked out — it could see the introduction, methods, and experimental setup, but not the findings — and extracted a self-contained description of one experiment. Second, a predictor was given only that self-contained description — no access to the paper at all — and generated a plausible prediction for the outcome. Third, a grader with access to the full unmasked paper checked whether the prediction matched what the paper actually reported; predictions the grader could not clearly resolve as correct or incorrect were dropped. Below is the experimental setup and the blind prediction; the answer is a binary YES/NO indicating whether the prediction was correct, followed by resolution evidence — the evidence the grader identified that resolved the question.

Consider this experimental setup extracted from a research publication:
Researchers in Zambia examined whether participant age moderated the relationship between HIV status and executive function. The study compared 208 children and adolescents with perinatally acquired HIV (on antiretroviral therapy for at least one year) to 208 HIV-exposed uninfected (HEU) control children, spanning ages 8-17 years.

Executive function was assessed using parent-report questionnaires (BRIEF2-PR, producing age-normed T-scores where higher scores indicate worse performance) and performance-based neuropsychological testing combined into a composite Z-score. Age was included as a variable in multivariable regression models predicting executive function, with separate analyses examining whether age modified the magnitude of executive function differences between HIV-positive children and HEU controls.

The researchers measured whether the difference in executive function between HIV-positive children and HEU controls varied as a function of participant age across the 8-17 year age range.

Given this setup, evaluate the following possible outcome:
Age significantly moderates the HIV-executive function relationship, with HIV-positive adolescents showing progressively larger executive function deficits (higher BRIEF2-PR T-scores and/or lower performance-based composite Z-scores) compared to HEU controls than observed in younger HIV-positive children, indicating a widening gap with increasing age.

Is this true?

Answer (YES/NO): NO